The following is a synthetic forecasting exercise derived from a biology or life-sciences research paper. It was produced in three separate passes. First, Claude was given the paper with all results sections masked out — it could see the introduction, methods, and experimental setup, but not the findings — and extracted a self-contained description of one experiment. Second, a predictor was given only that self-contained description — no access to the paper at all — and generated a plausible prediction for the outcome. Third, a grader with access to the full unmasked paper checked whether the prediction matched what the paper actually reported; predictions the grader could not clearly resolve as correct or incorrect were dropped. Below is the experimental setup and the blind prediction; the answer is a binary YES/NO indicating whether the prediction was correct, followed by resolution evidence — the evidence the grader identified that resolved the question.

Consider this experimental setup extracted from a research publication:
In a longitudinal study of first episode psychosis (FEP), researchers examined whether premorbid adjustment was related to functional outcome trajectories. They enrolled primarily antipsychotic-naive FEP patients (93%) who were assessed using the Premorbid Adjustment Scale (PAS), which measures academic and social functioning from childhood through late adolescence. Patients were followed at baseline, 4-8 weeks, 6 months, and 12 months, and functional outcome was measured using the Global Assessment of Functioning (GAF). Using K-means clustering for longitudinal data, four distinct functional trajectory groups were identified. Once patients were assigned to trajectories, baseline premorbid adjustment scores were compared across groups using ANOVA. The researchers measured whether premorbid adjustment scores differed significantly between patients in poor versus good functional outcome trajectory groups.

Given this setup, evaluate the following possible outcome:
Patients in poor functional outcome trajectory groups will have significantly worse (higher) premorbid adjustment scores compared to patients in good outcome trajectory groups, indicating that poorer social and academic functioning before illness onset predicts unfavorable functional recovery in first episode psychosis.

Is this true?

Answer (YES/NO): NO